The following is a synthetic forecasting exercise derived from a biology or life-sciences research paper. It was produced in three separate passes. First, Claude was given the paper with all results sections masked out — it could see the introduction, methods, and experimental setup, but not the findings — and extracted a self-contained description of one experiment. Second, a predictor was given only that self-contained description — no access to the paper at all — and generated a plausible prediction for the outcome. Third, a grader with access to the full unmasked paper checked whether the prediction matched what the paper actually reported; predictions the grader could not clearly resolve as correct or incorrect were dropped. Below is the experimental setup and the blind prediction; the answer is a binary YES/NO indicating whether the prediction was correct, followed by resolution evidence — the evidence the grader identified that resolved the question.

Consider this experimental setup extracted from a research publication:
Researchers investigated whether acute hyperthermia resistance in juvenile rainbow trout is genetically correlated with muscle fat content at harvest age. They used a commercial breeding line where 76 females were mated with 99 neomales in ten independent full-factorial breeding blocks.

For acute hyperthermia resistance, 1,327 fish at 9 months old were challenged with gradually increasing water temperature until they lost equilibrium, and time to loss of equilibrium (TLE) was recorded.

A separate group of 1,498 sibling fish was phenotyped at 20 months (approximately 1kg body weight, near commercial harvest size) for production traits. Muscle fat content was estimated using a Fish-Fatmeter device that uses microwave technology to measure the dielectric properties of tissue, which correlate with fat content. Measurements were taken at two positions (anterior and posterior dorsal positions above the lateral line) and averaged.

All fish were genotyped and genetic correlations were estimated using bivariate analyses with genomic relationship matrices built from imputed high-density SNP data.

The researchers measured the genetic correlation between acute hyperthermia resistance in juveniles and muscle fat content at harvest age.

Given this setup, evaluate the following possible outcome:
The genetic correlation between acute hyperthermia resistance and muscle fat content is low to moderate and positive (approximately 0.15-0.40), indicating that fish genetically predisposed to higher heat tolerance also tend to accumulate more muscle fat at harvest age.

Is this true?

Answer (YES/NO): NO